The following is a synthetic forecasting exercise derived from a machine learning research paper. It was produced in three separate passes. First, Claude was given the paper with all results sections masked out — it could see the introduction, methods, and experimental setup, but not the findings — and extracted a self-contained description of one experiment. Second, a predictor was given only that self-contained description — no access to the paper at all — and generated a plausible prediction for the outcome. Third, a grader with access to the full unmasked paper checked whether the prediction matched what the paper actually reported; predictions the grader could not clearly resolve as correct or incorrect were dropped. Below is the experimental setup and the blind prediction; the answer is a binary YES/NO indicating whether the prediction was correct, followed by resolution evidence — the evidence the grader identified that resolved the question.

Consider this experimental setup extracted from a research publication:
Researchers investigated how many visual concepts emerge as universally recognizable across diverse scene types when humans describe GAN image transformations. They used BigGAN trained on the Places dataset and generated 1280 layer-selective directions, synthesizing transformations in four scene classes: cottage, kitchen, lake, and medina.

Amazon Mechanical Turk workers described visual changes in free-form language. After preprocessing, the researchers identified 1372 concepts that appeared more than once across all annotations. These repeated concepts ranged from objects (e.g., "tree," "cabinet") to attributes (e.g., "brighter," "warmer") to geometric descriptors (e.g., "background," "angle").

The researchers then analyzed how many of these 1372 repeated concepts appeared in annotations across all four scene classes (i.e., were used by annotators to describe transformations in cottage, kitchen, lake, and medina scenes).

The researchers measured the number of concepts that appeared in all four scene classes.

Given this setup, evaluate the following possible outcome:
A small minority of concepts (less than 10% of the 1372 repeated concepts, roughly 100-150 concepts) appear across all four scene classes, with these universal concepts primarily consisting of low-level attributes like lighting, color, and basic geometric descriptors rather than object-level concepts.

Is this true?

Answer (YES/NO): YES